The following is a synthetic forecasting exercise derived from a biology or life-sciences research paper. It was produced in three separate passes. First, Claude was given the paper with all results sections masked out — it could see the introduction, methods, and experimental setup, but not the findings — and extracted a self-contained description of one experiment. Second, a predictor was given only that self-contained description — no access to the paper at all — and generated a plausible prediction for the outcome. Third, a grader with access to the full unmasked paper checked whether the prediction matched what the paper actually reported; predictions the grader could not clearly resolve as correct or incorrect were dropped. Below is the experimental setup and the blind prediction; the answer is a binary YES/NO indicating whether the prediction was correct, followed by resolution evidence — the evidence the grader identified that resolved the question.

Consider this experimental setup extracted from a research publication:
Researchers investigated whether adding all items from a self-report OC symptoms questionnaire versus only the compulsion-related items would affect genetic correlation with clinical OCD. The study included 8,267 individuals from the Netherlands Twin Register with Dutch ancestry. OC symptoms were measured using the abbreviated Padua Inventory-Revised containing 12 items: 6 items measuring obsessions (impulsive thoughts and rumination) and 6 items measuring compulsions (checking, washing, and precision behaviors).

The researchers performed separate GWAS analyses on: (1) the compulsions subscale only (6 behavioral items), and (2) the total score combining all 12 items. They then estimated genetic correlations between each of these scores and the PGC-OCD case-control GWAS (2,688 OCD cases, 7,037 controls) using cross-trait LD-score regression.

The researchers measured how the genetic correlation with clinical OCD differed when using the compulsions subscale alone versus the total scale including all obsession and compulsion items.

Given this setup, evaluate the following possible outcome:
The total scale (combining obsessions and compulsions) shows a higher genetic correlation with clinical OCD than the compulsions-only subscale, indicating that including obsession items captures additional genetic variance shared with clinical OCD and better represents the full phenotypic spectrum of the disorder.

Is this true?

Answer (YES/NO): NO